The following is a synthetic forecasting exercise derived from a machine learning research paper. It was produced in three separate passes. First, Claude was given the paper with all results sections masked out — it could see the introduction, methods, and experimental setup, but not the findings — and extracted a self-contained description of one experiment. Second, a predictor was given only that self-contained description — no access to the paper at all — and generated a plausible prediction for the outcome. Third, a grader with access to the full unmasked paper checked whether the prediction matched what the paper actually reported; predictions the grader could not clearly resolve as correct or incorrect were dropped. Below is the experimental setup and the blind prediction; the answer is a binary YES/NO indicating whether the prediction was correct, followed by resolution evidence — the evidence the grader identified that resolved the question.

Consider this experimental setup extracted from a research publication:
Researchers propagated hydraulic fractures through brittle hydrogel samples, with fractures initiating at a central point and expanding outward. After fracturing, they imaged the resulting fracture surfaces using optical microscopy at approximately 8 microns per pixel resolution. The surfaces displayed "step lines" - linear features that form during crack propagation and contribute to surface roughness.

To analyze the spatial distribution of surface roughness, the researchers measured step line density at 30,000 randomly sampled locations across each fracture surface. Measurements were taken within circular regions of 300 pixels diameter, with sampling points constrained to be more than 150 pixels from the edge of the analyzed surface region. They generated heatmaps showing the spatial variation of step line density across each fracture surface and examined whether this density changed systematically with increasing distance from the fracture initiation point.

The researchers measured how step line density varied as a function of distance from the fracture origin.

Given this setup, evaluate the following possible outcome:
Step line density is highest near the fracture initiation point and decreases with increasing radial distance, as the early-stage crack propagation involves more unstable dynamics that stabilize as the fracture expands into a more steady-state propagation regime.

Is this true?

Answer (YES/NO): NO